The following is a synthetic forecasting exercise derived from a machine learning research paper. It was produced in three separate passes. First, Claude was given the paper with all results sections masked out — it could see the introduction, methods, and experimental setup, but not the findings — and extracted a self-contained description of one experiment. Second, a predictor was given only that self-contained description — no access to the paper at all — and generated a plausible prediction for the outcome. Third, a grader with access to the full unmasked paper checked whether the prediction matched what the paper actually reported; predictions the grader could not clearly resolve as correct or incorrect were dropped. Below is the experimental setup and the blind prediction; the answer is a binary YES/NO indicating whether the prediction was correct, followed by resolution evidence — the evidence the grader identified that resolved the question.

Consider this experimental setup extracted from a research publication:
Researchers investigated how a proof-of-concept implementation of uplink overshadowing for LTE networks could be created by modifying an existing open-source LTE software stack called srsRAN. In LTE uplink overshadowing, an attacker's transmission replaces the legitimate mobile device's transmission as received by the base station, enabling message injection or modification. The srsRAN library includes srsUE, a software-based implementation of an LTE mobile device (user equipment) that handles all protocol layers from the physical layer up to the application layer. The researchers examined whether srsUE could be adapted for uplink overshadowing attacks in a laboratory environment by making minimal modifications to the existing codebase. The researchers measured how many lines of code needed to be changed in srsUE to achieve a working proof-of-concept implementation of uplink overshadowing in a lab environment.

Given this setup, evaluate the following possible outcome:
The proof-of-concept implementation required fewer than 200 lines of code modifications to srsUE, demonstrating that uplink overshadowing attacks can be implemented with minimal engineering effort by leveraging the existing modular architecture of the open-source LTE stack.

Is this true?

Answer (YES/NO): NO